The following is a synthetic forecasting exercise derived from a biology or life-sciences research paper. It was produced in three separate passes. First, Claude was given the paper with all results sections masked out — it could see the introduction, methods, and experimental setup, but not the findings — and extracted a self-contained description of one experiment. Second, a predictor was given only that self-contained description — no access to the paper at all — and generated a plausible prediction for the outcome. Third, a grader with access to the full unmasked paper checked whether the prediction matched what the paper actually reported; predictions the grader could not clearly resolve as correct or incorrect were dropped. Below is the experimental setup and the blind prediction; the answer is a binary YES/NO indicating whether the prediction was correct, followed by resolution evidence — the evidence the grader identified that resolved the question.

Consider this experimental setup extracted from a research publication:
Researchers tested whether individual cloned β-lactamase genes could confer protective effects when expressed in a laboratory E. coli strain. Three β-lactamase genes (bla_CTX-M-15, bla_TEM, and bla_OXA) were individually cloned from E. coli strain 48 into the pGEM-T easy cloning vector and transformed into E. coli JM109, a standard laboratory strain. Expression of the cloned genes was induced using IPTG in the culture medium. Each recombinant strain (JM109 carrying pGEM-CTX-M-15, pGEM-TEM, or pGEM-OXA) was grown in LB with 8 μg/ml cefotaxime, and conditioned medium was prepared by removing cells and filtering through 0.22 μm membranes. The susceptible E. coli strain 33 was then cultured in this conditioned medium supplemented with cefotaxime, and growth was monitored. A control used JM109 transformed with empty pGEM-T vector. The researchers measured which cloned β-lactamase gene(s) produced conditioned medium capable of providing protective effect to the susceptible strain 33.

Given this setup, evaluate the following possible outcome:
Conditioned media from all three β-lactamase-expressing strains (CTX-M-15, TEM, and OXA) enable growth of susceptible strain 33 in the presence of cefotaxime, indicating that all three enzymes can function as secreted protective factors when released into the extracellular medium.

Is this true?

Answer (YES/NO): NO